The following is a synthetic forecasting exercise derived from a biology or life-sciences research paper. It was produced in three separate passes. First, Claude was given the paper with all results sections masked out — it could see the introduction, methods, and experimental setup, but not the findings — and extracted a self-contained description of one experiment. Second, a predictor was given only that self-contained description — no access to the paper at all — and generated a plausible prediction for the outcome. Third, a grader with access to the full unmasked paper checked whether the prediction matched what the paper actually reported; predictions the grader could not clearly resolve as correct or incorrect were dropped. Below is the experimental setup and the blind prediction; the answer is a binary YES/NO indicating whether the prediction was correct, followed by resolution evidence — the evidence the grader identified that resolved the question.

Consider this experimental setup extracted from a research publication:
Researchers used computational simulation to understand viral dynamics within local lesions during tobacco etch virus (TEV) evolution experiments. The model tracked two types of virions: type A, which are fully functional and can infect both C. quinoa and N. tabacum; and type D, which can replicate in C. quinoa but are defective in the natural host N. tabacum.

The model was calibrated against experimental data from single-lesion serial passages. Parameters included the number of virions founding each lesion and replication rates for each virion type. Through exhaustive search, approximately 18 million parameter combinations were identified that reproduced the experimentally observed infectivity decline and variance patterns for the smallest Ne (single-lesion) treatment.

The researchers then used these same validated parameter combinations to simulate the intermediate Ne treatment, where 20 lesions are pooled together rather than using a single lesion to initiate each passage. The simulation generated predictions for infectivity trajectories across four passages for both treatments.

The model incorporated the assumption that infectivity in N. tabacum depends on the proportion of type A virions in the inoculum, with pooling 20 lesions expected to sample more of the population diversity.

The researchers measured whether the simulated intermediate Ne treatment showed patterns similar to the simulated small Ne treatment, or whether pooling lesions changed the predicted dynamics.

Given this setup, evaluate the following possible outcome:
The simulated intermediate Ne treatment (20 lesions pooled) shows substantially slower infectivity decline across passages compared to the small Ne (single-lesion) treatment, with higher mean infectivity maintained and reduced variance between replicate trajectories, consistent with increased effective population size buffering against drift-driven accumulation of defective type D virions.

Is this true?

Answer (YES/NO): YES